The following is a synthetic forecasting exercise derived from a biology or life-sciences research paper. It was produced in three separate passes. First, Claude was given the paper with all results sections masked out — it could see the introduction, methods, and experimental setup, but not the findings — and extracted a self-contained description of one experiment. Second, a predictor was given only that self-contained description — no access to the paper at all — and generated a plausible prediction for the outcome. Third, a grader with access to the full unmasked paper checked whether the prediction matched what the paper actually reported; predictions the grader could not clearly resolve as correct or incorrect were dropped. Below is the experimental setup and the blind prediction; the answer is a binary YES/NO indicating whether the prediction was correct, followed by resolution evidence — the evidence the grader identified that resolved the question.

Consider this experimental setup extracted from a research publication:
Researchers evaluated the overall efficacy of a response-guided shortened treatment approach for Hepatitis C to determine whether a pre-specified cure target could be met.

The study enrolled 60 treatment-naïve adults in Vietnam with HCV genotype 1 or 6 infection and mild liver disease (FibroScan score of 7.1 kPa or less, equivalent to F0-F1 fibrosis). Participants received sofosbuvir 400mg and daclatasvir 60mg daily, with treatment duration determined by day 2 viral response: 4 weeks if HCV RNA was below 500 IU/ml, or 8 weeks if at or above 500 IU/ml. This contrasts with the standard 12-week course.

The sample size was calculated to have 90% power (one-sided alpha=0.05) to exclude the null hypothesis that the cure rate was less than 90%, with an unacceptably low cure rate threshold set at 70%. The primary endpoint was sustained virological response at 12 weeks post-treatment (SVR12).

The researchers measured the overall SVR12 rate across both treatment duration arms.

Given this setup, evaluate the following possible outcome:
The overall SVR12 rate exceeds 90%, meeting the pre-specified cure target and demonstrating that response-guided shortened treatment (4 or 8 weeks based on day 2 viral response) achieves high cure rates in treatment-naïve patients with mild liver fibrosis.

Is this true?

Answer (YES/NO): NO